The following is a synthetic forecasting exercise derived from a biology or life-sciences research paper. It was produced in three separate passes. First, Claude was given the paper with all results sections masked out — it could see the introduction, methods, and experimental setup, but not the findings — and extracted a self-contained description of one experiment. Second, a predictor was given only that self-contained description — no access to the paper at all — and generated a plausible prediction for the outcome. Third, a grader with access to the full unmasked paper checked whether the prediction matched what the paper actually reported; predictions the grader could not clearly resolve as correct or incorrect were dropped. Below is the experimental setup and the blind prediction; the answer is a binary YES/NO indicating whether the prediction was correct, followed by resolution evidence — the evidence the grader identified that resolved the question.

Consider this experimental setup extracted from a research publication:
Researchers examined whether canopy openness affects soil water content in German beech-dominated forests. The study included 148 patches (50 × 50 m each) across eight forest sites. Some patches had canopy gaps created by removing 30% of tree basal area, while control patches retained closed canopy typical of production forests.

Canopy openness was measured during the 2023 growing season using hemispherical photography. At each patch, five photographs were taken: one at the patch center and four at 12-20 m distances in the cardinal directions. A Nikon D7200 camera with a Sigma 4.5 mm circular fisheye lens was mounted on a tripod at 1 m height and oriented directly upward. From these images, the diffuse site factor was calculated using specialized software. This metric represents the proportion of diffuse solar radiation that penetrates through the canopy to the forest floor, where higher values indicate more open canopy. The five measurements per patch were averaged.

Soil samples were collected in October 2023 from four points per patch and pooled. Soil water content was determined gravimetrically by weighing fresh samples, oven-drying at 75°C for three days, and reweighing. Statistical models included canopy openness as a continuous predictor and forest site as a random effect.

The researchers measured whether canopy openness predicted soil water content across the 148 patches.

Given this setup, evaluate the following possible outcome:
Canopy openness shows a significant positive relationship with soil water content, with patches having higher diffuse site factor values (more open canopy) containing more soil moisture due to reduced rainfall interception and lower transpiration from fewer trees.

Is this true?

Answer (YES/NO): NO